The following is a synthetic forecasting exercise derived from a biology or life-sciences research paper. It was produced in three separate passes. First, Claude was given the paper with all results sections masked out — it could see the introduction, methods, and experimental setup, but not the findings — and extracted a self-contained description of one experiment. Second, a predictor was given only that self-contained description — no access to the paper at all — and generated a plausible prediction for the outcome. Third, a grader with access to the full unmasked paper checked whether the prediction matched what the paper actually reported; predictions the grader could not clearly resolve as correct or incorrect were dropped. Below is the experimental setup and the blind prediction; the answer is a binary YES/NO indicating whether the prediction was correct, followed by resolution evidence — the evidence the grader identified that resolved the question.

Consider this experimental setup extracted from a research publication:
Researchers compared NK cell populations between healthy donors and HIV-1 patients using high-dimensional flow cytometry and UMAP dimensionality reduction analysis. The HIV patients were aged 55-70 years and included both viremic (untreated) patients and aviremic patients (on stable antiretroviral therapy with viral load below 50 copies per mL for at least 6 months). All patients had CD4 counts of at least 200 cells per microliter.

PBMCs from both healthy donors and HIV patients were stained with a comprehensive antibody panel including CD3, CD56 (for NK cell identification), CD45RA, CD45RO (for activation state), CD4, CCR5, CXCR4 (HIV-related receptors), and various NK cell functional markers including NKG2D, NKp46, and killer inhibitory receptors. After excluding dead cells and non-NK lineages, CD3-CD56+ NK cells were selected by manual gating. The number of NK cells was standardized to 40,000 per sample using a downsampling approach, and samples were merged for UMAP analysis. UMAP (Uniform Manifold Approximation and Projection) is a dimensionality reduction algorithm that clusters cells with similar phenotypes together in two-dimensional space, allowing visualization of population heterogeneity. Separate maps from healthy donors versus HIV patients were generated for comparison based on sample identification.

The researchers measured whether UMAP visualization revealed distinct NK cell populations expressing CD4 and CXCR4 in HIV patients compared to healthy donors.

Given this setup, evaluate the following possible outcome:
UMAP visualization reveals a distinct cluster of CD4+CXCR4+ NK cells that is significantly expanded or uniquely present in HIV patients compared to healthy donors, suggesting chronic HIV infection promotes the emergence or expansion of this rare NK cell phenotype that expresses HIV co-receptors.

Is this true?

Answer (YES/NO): NO